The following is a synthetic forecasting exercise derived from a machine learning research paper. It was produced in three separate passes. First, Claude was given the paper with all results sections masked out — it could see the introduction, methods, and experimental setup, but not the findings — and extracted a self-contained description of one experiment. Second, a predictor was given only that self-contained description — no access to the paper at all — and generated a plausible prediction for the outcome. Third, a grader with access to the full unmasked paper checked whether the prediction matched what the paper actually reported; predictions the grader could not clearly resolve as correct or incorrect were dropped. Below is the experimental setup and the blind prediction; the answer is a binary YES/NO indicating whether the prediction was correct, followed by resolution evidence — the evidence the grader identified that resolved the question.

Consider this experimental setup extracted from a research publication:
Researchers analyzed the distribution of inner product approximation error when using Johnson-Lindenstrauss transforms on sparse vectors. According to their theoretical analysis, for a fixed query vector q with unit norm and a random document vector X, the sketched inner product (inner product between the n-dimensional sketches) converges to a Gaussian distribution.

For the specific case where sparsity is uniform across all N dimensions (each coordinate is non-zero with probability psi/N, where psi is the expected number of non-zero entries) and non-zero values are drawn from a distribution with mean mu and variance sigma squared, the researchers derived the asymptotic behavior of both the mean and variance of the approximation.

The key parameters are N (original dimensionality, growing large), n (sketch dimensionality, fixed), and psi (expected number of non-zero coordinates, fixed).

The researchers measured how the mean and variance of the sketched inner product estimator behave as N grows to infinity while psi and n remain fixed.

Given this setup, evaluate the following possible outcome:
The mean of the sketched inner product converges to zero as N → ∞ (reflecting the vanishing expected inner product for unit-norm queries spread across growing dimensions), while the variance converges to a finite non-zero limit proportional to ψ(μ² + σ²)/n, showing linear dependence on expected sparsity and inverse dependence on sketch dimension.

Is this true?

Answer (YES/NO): YES